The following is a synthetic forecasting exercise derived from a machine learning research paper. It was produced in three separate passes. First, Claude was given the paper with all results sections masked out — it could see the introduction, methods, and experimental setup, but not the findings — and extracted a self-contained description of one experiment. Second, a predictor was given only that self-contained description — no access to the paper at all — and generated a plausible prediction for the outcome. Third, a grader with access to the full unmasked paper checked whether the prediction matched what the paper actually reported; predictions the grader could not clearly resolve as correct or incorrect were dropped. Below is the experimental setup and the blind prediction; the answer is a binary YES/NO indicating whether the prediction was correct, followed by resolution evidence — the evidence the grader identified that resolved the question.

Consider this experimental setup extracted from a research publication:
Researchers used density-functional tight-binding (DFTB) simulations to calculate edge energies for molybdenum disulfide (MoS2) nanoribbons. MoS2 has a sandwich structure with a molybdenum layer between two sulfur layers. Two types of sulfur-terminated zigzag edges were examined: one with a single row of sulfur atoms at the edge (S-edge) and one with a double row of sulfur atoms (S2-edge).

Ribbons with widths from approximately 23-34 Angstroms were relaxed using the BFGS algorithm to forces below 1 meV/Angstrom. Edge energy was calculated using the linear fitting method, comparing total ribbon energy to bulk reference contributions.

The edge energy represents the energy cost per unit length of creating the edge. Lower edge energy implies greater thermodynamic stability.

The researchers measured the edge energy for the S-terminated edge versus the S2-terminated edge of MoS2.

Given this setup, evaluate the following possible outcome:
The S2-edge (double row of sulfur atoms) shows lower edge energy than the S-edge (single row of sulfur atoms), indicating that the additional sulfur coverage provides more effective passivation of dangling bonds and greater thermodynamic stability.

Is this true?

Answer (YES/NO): NO